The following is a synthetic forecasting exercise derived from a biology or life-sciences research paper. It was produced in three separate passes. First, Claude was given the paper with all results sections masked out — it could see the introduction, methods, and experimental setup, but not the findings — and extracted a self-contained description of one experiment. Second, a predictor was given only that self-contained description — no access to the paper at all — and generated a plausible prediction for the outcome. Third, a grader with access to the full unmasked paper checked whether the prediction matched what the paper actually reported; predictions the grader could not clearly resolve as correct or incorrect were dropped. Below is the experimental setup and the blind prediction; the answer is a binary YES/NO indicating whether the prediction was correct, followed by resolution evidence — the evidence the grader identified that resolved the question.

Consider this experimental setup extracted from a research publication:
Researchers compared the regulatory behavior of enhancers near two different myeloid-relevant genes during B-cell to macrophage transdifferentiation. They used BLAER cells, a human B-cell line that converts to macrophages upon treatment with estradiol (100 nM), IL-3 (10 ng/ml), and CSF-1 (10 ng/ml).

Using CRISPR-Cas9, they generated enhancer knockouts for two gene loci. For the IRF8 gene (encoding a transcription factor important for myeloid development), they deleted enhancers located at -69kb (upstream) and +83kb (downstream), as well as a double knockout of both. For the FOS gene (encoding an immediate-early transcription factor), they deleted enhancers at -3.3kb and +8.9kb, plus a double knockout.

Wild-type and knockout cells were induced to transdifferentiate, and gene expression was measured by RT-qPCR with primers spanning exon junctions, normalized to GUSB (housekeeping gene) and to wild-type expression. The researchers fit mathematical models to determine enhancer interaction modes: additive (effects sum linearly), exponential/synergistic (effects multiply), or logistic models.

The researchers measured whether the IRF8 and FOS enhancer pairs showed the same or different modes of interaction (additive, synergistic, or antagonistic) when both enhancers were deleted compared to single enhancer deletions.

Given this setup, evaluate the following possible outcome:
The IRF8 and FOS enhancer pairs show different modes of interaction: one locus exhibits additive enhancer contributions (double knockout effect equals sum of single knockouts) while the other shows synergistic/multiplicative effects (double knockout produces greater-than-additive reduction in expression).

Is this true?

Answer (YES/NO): NO